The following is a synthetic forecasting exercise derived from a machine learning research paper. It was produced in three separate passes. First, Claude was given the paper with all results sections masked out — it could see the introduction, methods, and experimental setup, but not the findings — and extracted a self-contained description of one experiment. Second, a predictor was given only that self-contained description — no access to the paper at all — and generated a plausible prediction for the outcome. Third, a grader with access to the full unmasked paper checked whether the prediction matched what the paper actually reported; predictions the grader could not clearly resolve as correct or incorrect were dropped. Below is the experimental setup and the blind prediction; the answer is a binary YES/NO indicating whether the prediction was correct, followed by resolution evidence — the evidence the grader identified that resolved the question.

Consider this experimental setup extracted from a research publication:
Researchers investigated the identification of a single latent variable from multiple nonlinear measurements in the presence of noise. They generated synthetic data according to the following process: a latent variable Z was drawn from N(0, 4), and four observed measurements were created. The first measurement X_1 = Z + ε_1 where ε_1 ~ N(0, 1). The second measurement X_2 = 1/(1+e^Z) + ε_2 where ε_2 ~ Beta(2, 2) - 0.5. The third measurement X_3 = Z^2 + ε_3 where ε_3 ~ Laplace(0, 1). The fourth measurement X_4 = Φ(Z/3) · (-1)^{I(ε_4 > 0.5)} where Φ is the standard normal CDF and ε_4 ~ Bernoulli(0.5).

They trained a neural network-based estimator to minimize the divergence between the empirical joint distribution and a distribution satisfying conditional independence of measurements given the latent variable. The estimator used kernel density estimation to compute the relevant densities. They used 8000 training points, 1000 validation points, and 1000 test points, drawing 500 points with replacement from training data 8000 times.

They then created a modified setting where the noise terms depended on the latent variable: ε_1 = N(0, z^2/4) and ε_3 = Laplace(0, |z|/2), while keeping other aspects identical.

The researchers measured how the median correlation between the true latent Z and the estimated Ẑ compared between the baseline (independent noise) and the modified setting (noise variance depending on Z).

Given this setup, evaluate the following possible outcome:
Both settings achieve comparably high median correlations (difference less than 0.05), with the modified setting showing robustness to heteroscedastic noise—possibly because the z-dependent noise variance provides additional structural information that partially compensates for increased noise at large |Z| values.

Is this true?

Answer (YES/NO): YES